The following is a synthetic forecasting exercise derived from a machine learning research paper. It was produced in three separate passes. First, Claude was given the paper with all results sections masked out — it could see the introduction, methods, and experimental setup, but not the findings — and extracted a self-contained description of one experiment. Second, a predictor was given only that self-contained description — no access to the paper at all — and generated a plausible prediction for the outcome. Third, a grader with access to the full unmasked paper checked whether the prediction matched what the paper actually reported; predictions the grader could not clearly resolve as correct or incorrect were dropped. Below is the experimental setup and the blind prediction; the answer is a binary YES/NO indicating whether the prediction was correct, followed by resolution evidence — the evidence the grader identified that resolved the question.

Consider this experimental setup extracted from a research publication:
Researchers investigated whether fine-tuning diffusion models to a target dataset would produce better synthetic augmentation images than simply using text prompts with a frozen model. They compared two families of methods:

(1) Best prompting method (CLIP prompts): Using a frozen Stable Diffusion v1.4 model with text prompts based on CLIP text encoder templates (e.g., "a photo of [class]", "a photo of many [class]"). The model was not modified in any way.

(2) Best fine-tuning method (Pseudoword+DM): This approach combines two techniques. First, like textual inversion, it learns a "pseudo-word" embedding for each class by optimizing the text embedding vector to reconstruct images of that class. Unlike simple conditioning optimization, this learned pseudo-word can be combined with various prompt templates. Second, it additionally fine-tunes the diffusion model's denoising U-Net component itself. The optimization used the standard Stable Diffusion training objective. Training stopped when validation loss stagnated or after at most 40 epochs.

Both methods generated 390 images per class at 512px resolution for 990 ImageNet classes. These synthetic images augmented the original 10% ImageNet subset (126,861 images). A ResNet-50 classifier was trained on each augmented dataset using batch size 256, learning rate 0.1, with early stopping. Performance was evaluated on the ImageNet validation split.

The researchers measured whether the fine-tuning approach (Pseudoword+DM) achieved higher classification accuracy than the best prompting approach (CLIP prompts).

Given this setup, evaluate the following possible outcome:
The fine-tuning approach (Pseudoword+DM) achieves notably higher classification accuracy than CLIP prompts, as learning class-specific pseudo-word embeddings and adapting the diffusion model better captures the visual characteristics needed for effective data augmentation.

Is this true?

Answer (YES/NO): NO